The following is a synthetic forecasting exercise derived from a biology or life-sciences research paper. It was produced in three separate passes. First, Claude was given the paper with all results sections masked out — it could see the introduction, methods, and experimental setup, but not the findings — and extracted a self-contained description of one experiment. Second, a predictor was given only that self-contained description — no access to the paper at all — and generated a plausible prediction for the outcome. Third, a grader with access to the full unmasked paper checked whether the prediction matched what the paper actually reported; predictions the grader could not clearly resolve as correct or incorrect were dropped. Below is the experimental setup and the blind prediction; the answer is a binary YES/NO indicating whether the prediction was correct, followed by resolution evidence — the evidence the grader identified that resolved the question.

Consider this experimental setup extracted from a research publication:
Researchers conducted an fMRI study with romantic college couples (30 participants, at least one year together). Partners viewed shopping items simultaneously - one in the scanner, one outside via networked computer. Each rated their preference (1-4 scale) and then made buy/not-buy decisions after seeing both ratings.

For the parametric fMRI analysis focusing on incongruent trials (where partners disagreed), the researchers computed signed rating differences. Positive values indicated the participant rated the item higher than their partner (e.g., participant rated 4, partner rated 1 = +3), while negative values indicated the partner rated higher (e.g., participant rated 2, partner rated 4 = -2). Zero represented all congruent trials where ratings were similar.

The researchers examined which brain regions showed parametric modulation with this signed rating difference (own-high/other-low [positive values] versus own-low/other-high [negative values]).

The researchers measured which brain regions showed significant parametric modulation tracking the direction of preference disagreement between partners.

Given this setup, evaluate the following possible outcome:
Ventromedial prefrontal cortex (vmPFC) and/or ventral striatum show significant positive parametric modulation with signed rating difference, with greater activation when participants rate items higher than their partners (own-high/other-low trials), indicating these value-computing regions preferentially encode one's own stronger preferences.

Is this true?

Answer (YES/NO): NO